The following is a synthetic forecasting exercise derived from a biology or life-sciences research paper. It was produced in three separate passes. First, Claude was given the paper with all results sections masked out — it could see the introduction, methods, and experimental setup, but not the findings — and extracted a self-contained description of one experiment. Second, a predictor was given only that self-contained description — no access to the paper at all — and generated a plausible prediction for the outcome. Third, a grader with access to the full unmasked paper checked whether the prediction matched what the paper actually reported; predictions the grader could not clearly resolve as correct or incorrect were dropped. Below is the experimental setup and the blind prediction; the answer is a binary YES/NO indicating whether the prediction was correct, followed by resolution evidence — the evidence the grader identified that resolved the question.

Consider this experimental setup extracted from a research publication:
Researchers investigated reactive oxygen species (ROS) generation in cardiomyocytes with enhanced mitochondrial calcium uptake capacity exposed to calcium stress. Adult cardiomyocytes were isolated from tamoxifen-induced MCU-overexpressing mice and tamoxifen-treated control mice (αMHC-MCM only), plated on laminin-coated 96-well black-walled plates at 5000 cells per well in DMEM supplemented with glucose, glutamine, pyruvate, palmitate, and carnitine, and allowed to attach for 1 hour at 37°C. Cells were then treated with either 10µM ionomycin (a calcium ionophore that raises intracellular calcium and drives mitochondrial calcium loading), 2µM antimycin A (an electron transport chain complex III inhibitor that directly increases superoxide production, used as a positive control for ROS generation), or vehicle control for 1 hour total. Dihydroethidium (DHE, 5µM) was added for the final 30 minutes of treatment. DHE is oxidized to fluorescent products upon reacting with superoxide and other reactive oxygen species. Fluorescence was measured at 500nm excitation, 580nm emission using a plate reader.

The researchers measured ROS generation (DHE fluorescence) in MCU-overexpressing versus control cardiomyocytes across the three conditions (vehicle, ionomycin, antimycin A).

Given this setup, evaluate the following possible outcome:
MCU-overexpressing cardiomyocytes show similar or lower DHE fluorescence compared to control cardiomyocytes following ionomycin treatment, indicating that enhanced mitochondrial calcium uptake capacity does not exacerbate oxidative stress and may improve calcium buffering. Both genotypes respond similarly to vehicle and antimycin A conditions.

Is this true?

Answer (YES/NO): NO